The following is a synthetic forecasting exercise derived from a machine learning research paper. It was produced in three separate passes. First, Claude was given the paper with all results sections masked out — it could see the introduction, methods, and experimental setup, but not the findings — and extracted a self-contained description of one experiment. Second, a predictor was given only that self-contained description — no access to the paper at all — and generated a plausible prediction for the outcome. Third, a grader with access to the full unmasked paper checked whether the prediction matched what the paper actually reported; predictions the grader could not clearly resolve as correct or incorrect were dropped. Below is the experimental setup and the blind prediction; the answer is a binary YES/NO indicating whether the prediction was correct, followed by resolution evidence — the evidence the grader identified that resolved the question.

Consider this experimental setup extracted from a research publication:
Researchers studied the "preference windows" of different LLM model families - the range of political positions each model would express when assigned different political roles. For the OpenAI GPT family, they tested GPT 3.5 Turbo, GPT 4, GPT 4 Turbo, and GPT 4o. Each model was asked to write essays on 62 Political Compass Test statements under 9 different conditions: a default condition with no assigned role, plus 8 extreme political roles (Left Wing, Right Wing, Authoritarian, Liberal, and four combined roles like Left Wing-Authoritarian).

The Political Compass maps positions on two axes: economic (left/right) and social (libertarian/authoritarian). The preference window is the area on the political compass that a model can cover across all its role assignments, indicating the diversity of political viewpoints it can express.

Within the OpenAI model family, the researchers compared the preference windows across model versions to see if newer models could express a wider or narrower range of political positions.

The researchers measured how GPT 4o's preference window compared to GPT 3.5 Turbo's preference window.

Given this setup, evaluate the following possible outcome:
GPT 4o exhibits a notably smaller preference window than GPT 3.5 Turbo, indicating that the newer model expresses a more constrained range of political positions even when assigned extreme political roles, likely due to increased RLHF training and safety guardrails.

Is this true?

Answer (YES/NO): NO